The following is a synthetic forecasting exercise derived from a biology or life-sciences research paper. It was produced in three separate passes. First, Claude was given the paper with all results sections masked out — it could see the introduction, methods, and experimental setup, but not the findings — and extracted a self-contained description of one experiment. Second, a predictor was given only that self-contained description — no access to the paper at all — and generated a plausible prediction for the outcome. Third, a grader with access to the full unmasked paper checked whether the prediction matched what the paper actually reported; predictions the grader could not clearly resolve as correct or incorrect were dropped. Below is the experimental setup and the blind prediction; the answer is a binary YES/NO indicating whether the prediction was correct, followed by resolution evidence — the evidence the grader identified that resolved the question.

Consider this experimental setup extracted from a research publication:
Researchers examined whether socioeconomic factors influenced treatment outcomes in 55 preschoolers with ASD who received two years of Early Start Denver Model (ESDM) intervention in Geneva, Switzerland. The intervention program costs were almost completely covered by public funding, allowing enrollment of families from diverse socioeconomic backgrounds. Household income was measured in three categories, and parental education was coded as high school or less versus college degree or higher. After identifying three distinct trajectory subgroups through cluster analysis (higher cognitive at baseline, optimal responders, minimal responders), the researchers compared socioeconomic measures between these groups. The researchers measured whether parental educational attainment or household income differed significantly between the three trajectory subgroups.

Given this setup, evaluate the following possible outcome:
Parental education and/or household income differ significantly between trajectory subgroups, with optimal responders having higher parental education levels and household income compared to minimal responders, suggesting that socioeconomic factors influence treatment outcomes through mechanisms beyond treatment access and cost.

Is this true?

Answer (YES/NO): NO